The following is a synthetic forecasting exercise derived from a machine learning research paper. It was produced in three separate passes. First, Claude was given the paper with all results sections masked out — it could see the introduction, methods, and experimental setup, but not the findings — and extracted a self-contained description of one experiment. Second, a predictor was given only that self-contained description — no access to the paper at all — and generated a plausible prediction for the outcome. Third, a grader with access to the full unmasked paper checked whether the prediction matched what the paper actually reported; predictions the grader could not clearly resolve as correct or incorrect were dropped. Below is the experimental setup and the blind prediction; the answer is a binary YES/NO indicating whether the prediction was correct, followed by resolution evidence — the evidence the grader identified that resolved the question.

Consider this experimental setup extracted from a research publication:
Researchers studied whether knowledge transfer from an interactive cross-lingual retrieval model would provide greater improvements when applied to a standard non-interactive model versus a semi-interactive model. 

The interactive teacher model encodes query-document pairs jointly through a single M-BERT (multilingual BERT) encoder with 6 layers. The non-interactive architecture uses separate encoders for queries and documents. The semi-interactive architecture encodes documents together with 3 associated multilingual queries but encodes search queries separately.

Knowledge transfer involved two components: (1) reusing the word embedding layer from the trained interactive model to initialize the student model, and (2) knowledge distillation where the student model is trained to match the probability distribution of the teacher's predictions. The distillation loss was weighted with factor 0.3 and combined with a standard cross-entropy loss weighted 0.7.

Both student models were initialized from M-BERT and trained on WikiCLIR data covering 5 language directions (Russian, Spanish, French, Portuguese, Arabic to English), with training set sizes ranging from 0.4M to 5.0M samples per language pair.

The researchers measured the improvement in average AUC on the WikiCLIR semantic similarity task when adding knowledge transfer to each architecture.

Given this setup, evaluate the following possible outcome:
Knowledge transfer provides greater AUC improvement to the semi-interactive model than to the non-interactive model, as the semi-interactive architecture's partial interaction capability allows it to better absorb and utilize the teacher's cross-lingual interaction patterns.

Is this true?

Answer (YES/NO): YES